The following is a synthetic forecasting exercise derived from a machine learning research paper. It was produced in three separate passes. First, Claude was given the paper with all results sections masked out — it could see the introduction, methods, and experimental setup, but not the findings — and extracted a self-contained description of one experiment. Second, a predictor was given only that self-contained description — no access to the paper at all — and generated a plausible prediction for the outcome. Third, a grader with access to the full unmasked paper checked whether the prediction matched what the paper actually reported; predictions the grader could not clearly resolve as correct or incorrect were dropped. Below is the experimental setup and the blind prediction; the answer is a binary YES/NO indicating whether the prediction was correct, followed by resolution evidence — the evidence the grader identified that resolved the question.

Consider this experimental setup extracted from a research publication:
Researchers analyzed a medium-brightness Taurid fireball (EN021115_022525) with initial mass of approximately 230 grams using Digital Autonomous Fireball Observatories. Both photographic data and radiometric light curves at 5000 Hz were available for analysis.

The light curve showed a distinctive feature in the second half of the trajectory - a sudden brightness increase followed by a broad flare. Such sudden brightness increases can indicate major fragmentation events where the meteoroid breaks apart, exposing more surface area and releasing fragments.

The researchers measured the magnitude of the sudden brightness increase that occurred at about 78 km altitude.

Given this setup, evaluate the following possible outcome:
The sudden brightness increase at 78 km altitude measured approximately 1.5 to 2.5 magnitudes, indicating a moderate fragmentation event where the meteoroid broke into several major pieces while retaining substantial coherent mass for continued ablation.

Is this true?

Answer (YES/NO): NO